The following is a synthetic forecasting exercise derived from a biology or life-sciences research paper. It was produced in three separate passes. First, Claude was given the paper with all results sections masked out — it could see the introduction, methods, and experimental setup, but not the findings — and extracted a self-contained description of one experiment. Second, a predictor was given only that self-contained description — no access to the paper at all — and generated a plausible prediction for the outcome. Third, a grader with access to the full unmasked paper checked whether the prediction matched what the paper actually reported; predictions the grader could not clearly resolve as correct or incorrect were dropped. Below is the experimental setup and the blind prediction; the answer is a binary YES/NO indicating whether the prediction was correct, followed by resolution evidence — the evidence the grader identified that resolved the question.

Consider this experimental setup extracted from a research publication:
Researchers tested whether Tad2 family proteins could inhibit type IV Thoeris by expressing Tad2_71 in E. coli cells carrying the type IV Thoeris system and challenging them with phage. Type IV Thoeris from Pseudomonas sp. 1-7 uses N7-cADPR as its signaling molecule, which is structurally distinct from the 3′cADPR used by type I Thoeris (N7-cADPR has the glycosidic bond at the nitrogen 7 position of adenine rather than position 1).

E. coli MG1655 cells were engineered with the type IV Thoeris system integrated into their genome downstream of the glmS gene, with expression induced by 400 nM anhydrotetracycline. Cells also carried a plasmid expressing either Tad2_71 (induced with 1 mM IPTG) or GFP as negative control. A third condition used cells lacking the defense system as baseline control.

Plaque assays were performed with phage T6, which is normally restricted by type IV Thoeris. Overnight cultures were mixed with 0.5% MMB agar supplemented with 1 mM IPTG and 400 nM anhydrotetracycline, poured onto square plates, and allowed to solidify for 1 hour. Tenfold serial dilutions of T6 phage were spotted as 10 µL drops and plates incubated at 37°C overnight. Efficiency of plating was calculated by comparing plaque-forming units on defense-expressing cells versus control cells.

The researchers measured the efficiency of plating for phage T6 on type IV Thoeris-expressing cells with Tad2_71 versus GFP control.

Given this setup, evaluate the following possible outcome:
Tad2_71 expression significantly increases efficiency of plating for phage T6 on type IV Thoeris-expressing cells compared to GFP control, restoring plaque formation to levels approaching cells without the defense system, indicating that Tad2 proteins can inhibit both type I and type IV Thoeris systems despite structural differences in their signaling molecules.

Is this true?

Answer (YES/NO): YES